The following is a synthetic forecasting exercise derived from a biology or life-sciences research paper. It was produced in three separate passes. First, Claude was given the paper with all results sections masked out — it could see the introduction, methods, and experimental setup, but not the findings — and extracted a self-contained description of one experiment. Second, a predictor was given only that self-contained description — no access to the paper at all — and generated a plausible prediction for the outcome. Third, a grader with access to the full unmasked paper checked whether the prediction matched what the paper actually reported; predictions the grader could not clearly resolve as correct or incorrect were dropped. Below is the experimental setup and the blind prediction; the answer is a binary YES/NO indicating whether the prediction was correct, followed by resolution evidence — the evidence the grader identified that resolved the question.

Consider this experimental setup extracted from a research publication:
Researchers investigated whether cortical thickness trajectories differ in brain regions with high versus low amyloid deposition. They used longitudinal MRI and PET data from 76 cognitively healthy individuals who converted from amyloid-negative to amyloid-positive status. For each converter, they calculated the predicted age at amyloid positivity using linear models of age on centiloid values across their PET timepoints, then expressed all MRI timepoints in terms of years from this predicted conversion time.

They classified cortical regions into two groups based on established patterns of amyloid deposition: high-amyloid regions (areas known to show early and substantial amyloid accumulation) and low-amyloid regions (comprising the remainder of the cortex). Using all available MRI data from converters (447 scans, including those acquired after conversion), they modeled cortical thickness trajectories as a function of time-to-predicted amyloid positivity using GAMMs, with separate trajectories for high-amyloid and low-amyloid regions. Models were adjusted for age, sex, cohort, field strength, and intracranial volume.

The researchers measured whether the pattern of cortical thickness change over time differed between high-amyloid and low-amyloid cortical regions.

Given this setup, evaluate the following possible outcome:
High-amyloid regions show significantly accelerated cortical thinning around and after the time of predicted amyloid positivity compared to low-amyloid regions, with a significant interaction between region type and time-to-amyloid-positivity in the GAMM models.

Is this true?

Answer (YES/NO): NO